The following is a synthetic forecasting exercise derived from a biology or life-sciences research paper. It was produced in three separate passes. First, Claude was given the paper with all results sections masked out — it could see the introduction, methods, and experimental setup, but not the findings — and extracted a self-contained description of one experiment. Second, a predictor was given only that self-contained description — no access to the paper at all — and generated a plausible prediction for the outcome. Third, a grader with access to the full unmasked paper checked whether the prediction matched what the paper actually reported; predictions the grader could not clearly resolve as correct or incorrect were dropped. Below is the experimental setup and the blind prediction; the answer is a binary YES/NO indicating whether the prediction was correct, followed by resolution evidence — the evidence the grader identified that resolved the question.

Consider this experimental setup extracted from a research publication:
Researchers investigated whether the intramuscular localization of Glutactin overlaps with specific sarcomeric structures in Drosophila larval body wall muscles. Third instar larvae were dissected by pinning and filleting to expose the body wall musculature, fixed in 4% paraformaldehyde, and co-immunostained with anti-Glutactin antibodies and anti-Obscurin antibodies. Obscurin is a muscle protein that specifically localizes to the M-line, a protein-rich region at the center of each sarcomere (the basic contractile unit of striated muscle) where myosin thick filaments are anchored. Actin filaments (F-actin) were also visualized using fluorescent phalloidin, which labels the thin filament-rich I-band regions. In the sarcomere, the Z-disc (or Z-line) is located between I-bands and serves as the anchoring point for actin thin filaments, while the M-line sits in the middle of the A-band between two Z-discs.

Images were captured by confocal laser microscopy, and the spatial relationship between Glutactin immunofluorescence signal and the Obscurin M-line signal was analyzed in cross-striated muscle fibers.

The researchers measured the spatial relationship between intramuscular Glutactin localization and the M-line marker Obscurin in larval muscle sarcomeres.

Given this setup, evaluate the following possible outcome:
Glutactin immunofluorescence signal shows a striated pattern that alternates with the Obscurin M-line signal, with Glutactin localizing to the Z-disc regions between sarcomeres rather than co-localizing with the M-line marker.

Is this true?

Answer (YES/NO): YES